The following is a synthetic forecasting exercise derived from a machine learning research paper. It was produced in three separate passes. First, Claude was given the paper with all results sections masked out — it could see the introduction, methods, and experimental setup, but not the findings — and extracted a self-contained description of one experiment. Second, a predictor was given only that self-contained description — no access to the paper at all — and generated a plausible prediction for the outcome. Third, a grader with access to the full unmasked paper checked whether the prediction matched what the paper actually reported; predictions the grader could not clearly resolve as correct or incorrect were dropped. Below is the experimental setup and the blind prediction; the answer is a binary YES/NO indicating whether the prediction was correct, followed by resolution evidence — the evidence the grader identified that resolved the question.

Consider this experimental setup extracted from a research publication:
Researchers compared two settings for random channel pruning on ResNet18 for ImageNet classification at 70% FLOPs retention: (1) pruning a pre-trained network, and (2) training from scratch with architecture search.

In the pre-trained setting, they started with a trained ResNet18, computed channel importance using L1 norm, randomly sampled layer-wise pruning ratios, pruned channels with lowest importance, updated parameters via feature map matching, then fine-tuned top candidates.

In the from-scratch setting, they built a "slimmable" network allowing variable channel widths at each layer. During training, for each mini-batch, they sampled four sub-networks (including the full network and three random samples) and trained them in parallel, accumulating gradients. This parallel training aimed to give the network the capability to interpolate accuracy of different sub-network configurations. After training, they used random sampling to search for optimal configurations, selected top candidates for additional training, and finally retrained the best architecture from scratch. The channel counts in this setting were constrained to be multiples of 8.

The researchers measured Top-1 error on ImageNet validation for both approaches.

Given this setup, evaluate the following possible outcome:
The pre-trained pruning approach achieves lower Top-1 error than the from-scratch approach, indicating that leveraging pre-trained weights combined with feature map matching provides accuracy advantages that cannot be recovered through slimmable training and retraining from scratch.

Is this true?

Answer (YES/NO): NO